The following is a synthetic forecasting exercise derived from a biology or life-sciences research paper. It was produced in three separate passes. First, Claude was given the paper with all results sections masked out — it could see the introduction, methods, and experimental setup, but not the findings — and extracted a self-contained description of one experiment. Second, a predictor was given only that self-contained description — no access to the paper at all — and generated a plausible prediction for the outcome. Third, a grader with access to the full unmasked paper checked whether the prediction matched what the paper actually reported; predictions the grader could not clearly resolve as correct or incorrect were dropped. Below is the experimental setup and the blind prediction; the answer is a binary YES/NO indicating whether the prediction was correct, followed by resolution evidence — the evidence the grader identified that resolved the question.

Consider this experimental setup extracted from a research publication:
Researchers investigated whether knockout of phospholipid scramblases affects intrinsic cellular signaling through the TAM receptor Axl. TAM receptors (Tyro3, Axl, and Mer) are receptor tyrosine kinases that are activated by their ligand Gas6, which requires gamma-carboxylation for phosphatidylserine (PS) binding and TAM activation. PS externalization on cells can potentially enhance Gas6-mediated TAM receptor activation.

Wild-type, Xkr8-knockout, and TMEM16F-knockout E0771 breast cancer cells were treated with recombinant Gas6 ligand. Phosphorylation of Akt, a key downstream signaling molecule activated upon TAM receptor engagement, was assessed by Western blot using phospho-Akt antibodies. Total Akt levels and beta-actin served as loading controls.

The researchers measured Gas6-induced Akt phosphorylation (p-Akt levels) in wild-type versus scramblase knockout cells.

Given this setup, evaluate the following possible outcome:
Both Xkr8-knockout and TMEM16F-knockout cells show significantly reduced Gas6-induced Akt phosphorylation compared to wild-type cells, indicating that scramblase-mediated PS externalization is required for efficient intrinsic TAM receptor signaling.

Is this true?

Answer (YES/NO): NO